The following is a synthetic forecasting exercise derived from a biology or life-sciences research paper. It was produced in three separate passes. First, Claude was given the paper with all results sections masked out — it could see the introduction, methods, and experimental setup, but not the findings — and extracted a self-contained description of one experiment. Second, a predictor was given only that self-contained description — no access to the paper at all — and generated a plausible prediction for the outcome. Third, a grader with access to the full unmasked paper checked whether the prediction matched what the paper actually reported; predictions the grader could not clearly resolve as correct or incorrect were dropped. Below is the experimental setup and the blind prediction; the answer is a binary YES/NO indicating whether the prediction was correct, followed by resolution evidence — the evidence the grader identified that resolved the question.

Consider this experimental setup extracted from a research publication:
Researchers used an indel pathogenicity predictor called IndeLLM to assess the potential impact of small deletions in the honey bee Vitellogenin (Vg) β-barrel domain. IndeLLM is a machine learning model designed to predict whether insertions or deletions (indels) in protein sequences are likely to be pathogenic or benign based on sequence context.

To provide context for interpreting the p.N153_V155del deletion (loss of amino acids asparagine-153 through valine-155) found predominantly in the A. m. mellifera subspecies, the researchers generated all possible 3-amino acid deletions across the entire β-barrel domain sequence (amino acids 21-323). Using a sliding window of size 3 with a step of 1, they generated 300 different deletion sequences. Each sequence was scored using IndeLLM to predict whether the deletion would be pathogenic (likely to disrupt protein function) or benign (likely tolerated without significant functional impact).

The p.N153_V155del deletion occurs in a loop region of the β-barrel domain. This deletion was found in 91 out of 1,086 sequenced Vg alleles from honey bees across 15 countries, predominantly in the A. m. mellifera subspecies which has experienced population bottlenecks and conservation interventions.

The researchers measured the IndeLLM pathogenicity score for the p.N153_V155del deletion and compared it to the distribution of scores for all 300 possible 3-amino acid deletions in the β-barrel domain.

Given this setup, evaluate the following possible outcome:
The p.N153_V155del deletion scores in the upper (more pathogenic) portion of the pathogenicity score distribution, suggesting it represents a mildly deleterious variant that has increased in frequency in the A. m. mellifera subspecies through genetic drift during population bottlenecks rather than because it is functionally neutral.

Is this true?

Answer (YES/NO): NO